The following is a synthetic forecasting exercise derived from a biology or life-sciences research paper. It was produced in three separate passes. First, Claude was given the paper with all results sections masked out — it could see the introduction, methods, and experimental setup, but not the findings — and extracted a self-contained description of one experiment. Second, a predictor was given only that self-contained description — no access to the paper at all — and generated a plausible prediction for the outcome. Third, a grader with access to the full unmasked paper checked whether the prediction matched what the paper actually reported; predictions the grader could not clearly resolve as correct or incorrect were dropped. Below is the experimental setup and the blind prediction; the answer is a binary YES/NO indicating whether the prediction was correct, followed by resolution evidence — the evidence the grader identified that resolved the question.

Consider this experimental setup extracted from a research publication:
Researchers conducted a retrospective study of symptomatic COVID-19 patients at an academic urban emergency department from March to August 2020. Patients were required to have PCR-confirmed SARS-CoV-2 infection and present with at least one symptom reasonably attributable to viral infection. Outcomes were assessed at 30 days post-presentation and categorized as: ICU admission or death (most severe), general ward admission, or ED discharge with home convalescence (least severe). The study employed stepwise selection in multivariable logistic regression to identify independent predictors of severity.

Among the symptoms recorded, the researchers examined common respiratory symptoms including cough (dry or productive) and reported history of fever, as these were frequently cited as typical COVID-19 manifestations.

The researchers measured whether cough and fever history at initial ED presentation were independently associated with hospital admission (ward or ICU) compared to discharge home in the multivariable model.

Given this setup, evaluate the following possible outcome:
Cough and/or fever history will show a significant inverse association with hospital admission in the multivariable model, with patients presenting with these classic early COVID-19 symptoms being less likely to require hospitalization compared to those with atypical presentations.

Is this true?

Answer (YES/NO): NO